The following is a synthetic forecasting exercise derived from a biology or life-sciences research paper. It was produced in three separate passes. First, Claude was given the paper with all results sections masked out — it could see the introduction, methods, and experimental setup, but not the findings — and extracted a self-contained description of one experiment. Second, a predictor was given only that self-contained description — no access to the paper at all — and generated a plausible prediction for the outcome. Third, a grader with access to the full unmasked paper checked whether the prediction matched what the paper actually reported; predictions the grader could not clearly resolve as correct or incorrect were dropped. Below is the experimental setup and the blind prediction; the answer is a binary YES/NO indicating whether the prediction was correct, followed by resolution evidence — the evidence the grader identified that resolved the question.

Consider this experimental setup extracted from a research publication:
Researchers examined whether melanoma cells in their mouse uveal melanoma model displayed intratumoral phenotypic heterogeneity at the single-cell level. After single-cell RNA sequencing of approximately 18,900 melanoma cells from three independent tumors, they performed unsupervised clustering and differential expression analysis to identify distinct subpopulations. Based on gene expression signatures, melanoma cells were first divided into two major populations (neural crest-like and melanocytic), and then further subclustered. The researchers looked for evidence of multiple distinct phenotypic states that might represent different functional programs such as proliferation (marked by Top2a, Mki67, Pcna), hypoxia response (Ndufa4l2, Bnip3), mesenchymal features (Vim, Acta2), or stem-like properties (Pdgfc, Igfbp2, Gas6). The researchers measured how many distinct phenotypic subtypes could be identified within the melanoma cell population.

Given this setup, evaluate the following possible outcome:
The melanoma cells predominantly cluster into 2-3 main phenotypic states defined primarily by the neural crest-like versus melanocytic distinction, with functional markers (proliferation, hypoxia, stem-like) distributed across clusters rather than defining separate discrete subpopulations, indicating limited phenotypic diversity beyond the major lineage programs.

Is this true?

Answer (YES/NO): NO